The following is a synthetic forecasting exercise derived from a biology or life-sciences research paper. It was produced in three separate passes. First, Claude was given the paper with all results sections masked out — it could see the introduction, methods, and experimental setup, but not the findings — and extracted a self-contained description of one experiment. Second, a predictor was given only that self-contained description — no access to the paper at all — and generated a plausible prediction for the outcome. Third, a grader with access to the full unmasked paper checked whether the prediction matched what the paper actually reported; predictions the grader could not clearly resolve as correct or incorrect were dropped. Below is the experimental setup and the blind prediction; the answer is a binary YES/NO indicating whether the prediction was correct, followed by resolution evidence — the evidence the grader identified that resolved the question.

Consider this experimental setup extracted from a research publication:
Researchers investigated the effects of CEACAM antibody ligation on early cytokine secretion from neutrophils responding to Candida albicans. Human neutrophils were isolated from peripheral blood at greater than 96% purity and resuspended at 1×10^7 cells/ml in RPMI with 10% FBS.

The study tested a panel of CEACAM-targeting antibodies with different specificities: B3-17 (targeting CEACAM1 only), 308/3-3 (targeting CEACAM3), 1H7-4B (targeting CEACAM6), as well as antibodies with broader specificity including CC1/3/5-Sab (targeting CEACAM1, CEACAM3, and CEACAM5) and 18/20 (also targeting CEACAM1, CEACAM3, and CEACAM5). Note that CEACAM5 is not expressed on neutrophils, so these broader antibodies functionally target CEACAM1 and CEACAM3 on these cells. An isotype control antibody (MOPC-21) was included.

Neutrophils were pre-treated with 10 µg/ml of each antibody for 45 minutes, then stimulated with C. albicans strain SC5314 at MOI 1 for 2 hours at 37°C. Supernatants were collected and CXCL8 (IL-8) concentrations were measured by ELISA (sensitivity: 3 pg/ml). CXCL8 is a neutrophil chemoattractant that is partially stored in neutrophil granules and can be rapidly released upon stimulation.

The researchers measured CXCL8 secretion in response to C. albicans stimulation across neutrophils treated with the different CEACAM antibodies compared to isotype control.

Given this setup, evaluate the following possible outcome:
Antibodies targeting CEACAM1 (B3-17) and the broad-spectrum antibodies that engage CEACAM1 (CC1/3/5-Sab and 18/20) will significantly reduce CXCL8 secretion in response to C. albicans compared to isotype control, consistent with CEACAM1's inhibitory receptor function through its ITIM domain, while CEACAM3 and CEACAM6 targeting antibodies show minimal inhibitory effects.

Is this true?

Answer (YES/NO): NO